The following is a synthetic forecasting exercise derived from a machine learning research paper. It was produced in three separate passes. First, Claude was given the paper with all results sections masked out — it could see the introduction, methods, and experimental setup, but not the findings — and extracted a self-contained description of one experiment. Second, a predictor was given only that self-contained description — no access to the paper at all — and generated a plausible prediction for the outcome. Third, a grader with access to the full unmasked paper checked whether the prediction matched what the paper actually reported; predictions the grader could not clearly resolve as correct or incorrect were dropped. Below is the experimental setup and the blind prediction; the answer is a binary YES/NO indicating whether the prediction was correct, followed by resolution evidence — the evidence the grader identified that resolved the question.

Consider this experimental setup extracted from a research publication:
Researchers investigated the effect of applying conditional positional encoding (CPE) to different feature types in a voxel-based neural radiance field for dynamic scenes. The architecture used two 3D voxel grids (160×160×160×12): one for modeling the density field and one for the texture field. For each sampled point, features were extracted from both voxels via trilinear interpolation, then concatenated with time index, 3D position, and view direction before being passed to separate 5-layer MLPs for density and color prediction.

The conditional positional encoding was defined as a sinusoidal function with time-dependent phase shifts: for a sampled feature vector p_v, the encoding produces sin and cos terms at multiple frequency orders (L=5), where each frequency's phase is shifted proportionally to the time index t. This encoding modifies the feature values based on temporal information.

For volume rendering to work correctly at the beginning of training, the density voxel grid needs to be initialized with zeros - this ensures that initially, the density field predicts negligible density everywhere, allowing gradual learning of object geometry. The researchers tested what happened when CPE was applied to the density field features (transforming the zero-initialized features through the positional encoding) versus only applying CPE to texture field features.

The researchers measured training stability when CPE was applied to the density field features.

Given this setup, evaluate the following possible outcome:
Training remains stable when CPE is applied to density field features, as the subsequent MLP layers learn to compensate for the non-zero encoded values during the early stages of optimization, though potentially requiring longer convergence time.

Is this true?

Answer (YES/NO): NO